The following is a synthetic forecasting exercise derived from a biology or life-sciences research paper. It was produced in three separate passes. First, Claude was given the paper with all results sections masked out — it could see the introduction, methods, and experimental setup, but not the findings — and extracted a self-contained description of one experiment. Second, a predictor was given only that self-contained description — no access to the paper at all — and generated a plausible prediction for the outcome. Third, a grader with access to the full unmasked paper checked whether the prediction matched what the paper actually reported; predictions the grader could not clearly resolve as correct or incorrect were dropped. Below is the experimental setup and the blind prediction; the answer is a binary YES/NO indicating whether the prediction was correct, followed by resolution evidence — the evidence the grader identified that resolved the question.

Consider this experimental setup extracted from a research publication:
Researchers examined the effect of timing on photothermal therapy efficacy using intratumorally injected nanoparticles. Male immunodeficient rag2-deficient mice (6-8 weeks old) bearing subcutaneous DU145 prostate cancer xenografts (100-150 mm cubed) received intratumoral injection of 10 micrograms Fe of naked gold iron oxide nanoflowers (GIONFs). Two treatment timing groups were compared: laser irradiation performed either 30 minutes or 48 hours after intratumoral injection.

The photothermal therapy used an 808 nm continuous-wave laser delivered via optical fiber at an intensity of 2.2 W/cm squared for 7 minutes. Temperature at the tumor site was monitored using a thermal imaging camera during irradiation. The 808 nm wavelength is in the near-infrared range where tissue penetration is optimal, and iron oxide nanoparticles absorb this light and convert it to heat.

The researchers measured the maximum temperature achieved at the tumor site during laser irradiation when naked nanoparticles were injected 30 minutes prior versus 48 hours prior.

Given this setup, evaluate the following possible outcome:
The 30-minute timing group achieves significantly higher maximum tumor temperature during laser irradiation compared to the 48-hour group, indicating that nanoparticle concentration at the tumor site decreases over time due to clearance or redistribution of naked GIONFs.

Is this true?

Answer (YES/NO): YES